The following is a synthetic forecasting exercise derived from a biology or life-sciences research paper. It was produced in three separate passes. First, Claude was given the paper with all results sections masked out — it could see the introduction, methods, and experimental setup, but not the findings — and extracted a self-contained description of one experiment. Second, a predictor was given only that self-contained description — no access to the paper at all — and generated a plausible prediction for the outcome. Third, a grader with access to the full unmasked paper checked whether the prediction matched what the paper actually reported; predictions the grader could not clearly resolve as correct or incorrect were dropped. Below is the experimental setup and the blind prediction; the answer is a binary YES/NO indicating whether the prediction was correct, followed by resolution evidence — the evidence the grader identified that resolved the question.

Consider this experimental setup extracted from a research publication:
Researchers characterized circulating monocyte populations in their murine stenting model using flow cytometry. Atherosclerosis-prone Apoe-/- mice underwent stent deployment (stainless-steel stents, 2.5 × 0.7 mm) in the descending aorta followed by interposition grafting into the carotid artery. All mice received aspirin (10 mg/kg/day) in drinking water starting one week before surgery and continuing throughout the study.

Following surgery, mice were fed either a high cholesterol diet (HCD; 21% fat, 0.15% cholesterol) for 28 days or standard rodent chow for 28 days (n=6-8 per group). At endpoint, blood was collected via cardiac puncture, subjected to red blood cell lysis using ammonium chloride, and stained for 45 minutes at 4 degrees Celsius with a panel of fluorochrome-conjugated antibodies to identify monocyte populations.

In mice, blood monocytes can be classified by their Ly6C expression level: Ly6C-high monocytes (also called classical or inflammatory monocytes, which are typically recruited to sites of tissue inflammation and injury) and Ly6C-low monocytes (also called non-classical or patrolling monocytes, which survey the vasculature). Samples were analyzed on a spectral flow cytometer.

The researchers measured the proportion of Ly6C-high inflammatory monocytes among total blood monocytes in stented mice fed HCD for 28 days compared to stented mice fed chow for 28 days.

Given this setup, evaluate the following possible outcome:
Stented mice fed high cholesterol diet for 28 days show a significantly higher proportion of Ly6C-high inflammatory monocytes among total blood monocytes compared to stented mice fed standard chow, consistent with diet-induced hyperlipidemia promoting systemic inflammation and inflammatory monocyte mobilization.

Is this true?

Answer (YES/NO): NO